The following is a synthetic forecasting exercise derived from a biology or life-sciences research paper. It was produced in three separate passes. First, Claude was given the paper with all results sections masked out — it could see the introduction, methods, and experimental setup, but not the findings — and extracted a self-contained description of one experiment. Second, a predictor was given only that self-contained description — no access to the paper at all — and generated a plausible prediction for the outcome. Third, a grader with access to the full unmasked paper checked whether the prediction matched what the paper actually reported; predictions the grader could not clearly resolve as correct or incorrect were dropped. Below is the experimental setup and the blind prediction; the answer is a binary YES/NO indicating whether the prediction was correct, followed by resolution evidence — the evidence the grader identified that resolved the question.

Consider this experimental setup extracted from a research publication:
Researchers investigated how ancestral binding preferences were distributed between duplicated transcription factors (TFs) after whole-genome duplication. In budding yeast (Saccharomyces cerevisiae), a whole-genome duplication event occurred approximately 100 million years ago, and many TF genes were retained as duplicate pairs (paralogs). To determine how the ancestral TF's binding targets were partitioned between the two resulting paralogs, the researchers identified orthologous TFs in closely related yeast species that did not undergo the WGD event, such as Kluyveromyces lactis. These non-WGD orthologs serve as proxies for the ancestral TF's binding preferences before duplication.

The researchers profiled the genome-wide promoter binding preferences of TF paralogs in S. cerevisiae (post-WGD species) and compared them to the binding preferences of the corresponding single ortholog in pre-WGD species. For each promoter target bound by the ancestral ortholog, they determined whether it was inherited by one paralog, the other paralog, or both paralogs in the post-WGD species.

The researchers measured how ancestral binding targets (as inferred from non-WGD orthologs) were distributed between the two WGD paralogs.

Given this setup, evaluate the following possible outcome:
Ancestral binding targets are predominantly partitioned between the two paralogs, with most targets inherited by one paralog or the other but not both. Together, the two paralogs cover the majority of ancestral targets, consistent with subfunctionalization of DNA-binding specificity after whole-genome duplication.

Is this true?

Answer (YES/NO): NO